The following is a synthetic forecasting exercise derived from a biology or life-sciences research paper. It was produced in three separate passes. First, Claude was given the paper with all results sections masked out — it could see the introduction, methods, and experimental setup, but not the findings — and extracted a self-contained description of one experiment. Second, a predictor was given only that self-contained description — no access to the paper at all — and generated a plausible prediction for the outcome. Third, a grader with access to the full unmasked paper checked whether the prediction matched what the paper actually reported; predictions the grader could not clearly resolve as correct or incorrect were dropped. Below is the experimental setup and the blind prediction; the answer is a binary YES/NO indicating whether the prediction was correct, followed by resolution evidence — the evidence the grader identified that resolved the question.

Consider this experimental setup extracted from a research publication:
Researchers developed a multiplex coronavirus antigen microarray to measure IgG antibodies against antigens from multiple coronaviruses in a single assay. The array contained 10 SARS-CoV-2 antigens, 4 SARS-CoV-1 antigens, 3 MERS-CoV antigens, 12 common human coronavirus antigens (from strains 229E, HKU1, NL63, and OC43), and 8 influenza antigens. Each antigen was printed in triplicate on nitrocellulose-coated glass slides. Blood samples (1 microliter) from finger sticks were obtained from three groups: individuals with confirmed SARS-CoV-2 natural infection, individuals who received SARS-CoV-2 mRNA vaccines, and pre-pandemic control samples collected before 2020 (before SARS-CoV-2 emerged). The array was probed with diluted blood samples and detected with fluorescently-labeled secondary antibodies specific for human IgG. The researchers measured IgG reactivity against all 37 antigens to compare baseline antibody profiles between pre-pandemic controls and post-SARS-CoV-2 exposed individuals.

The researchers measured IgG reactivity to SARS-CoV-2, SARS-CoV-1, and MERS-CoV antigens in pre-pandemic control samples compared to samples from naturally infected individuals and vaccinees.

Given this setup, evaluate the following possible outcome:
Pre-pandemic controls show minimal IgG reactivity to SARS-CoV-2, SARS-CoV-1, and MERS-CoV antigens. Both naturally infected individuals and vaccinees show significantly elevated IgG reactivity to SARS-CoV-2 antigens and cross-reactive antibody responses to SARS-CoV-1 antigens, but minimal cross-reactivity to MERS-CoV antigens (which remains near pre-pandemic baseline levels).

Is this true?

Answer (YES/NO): NO